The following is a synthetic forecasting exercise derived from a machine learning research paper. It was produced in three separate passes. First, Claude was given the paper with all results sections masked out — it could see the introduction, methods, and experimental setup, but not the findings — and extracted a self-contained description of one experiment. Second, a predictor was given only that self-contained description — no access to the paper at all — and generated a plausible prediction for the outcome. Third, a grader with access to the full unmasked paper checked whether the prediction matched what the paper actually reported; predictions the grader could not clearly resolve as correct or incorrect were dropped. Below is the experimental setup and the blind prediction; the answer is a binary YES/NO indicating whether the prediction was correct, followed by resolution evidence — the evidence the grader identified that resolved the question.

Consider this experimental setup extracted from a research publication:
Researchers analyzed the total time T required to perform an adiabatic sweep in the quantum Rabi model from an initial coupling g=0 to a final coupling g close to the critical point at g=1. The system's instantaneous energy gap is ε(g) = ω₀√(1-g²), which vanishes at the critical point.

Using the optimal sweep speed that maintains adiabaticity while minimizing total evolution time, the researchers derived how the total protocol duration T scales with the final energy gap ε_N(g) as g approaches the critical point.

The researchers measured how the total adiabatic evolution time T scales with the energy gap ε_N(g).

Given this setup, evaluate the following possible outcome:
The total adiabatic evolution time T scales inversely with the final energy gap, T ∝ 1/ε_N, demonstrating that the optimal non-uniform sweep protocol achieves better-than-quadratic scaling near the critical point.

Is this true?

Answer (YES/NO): YES